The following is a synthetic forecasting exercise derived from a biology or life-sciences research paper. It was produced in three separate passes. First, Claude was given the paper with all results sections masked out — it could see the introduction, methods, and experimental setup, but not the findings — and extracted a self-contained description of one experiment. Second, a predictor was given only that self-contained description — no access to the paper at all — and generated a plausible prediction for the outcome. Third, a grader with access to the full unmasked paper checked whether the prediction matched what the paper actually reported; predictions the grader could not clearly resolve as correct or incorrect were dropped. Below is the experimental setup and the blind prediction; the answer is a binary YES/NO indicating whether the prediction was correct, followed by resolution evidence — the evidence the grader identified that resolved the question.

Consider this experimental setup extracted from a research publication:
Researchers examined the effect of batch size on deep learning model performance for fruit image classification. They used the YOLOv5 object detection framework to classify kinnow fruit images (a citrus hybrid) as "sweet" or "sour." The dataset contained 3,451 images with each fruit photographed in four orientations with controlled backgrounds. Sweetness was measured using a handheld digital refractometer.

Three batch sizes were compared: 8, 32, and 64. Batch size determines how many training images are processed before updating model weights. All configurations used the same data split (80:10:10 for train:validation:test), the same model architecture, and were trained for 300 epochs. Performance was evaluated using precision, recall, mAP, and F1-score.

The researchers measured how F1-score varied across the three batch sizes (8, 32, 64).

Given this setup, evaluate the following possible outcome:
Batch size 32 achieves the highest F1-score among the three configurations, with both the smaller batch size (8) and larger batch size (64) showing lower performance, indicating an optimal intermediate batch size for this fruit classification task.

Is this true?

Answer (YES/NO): NO